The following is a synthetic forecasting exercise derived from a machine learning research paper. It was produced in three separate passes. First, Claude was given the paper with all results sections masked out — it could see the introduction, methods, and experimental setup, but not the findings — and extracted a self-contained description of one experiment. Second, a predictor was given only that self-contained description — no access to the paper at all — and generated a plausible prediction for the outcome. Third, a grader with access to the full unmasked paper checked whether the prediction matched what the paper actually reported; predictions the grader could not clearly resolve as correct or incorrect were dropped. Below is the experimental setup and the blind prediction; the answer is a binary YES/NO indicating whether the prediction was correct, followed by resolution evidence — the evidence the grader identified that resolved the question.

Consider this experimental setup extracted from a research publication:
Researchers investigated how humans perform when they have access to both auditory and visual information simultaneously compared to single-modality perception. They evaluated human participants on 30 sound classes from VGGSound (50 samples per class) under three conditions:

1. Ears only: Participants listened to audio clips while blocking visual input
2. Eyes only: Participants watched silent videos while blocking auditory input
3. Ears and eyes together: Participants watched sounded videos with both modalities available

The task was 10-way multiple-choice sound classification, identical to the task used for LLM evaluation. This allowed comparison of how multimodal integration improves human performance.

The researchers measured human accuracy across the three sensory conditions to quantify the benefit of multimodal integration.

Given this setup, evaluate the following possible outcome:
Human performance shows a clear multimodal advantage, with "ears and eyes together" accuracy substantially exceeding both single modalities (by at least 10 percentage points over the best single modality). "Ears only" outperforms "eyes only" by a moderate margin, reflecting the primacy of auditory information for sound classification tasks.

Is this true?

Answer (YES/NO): NO